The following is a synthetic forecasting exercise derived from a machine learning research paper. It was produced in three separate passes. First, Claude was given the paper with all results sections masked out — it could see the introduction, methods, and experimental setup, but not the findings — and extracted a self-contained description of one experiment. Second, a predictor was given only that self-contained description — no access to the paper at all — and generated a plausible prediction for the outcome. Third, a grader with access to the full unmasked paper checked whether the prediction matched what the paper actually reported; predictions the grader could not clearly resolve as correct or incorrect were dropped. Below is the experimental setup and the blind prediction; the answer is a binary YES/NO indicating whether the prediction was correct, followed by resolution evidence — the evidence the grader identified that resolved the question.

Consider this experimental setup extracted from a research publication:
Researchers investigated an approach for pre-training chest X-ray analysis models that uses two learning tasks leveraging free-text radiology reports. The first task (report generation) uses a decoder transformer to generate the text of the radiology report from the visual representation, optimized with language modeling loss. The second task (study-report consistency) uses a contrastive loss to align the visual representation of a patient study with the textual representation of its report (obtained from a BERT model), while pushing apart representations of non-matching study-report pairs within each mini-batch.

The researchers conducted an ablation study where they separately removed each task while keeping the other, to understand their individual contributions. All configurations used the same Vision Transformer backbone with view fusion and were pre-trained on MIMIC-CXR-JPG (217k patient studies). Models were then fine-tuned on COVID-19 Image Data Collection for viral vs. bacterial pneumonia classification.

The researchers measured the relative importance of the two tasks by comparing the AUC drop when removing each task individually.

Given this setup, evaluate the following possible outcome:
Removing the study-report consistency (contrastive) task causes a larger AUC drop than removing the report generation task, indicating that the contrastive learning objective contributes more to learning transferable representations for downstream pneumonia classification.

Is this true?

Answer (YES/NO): YES